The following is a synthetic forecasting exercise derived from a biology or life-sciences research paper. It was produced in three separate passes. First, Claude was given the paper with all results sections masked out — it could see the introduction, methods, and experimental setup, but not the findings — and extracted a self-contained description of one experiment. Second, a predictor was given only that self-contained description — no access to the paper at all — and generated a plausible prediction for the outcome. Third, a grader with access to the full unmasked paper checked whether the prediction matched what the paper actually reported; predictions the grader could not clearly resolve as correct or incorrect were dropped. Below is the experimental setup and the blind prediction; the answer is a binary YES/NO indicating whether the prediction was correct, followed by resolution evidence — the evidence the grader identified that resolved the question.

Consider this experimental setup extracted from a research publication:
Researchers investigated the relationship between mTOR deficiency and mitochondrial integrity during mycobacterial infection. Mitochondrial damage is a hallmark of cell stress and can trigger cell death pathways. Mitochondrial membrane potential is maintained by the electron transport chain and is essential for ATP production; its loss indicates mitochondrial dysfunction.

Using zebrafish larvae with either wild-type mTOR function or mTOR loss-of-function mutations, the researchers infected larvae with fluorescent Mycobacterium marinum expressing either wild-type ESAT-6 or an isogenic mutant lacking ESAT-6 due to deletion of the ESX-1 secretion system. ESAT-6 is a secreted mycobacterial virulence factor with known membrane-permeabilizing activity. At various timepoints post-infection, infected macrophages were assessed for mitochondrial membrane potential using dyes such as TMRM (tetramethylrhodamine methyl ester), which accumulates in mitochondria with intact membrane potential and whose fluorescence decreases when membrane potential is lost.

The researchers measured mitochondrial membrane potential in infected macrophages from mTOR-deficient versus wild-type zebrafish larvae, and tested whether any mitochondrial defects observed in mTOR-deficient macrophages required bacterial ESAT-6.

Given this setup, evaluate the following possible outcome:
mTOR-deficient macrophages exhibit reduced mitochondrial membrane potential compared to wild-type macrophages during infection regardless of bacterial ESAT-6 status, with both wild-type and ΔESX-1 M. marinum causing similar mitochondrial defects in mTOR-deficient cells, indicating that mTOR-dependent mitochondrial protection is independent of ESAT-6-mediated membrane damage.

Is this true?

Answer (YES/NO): NO